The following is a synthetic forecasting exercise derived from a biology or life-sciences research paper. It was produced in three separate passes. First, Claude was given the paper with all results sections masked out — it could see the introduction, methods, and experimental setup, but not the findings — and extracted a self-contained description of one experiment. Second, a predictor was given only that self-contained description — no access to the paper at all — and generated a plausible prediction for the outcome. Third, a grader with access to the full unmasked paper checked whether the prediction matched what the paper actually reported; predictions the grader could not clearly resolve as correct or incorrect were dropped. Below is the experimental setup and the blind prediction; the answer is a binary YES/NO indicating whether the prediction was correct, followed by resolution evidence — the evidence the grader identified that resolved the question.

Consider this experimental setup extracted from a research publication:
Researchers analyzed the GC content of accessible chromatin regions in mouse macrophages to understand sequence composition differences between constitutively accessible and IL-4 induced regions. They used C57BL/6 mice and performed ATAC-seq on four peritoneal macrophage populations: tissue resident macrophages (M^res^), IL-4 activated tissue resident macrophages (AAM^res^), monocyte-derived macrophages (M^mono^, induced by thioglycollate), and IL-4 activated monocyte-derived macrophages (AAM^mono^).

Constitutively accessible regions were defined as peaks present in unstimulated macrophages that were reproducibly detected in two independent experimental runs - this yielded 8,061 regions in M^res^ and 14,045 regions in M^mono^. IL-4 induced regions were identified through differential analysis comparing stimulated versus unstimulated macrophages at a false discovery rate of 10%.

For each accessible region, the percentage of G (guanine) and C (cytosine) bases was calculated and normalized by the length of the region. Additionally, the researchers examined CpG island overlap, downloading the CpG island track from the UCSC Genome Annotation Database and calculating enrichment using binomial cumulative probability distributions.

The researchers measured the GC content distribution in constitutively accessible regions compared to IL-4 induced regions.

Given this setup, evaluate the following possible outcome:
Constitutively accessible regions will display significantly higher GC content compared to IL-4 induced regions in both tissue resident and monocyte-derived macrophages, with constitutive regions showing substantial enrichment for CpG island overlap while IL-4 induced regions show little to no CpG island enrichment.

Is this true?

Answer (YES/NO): NO